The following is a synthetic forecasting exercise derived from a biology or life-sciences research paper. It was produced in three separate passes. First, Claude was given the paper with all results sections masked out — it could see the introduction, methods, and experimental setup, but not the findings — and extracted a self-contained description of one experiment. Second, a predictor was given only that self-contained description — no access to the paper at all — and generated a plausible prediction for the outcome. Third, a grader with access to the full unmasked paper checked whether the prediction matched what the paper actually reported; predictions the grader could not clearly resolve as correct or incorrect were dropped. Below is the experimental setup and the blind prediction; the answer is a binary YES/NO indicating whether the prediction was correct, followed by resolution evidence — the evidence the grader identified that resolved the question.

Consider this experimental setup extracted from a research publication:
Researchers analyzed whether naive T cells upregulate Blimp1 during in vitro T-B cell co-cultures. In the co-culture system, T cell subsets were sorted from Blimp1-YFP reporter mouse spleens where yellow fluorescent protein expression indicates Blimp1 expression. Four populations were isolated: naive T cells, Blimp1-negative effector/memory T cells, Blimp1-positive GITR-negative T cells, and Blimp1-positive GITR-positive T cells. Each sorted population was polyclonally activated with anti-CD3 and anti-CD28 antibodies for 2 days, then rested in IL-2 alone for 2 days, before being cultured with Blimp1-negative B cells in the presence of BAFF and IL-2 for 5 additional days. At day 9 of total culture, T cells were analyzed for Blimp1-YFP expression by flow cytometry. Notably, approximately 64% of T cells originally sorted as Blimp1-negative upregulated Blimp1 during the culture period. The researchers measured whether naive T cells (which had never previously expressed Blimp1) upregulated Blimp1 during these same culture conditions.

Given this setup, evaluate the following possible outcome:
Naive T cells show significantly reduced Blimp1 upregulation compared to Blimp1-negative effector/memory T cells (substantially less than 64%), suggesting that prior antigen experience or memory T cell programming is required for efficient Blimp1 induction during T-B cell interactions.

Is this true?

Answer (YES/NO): YES